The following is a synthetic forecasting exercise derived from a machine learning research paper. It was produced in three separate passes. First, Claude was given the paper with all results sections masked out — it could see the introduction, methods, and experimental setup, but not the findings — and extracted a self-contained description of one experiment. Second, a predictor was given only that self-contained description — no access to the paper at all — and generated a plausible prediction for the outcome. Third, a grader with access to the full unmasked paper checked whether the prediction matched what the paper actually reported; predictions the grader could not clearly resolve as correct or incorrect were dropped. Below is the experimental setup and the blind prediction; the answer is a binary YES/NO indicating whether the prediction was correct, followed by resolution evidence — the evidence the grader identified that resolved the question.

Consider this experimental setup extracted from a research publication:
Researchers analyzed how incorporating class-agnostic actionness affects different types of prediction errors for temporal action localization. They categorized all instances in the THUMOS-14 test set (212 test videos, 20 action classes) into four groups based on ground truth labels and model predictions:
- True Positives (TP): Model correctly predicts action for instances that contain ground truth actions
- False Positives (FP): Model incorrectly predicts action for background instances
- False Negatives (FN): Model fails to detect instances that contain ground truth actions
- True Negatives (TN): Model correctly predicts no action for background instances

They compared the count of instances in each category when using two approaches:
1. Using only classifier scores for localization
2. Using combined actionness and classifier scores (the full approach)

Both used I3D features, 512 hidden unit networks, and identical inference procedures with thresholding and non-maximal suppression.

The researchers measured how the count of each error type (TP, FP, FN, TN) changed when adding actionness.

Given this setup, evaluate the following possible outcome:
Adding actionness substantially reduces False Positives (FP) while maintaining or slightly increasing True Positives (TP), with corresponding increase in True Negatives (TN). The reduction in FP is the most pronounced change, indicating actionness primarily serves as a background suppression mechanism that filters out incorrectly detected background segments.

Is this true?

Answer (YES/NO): NO